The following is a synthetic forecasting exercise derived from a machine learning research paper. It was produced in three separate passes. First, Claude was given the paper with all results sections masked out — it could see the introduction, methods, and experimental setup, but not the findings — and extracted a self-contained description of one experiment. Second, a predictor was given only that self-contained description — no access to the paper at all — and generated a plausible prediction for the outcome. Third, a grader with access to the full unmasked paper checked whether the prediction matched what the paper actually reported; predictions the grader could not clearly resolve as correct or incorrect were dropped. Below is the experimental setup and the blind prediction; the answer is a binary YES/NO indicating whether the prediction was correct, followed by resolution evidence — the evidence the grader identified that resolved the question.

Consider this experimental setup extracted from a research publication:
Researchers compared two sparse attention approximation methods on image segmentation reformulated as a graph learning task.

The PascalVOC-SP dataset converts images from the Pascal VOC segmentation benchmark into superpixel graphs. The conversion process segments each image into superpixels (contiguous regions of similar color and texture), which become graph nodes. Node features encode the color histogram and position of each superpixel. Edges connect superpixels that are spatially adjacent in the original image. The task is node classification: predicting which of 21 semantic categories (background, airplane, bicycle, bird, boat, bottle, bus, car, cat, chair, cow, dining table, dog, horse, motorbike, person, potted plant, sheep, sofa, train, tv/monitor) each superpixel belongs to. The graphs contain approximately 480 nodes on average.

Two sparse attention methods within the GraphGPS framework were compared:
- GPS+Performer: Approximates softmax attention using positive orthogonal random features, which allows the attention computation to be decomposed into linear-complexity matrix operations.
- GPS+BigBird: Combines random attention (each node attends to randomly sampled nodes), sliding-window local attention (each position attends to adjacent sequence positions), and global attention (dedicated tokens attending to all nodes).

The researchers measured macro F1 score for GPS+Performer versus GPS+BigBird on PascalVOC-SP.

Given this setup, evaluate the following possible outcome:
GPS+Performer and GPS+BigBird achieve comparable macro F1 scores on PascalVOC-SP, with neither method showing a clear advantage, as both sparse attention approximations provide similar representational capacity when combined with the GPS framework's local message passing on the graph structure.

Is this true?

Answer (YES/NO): NO